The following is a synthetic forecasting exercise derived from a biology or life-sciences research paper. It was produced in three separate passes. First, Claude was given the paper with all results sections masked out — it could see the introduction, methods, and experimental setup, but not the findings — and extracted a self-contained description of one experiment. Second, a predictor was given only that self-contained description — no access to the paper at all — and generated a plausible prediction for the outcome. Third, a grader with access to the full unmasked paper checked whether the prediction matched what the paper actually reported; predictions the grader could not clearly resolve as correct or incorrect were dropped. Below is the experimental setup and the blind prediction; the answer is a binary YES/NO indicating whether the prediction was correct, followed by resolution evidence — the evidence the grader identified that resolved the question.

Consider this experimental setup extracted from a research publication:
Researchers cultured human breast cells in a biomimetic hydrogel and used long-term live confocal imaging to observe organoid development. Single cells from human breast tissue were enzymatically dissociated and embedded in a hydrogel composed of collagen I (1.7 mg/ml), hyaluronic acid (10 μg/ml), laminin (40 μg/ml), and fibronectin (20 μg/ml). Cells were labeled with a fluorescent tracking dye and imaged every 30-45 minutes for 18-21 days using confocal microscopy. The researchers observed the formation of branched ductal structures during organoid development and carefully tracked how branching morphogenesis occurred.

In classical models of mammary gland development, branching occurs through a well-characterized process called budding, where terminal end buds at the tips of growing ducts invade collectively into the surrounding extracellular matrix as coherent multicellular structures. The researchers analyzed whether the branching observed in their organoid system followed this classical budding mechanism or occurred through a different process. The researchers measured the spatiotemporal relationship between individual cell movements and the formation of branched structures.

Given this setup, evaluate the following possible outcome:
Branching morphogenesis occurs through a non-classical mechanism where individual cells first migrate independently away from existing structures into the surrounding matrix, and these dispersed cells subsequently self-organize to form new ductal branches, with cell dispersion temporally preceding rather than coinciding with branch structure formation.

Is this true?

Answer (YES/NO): YES